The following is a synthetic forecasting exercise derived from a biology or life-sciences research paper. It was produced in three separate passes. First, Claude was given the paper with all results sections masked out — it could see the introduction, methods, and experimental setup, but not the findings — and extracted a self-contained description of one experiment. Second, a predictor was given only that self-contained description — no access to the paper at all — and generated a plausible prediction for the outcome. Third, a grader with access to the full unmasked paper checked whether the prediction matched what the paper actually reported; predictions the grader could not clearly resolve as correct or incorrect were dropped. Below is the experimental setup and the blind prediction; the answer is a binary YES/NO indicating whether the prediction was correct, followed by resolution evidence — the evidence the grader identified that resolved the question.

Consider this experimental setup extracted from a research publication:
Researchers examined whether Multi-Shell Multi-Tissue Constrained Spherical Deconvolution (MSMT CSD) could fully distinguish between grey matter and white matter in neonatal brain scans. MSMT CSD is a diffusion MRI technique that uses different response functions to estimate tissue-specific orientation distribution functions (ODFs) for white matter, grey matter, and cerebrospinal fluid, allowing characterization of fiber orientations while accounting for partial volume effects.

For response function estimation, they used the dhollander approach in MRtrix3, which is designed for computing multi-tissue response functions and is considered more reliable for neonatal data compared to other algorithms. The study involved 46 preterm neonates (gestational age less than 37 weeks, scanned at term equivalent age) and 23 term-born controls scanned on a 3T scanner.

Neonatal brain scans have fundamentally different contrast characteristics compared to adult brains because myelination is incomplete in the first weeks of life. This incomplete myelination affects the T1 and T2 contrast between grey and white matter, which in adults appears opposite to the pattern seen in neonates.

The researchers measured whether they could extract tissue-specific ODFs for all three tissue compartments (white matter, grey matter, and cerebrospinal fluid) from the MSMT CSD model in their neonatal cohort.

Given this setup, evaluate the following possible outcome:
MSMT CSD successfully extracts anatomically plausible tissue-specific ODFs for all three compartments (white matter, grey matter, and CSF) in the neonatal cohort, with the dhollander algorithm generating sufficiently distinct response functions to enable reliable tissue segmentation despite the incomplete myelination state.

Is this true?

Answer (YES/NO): NO